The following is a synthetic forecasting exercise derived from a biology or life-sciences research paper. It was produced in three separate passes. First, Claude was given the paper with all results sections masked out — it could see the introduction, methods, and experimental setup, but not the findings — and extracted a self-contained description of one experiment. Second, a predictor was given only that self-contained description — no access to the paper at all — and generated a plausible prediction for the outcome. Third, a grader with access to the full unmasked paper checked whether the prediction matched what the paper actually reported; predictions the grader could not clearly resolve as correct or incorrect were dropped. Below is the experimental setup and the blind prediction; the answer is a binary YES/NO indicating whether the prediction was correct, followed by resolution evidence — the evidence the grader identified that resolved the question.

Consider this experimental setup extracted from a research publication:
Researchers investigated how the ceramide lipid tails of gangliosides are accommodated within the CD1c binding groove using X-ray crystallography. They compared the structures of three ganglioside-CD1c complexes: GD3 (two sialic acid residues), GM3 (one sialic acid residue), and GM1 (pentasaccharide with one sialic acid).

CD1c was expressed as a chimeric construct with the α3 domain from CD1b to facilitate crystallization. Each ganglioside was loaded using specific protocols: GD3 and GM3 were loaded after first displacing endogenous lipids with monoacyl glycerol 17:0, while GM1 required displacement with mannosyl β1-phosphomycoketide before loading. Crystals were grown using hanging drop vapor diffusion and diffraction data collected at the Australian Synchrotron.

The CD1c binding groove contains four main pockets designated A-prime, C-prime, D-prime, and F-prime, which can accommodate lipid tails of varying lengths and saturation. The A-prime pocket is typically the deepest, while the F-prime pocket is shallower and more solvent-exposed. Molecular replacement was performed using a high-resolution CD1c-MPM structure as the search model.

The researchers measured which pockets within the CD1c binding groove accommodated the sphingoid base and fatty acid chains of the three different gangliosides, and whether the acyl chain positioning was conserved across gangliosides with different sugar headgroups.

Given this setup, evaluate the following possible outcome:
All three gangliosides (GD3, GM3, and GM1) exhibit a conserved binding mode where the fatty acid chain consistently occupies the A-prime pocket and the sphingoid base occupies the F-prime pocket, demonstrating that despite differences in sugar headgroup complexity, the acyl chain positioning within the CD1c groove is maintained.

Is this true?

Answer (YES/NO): NO